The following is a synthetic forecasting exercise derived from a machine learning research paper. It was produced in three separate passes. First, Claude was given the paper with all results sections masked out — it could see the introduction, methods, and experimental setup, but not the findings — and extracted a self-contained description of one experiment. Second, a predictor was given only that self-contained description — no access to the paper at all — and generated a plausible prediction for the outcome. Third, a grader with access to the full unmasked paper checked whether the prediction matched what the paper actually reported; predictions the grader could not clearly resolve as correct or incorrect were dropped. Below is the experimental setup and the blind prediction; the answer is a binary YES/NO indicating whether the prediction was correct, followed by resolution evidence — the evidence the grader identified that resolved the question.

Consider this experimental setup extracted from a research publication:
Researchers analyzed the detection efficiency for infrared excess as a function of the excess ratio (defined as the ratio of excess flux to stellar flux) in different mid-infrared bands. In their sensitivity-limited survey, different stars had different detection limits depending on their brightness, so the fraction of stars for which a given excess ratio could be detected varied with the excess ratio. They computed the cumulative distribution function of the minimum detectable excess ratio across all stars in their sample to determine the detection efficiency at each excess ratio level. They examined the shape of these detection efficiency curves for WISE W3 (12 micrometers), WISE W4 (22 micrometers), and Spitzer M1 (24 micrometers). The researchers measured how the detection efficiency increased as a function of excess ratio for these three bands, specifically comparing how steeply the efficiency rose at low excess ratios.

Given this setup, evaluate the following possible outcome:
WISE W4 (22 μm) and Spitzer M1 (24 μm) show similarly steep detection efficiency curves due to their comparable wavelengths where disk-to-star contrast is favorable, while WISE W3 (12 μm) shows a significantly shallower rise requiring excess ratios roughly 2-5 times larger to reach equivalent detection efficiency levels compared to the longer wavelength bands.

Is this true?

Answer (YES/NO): NO